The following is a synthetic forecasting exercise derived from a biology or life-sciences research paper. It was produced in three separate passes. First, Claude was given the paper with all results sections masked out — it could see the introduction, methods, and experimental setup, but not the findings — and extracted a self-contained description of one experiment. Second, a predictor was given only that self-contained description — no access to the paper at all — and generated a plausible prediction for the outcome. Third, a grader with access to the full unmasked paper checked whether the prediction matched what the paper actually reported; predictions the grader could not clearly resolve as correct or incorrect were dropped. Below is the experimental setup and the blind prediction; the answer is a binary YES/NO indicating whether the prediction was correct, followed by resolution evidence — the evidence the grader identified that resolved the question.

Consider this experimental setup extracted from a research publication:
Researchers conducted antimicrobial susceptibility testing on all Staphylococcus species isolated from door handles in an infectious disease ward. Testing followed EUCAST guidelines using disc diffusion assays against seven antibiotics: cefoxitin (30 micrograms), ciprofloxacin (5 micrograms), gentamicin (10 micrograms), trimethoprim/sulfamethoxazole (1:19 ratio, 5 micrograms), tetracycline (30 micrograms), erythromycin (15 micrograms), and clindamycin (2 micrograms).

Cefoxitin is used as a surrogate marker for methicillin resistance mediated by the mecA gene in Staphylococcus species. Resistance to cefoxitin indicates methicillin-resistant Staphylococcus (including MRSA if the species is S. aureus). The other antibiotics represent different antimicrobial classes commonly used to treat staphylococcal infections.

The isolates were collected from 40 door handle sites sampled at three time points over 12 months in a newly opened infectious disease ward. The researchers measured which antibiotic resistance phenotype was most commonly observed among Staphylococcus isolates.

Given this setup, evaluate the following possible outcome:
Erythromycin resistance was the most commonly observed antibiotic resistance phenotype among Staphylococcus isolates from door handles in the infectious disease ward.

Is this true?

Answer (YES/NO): NO